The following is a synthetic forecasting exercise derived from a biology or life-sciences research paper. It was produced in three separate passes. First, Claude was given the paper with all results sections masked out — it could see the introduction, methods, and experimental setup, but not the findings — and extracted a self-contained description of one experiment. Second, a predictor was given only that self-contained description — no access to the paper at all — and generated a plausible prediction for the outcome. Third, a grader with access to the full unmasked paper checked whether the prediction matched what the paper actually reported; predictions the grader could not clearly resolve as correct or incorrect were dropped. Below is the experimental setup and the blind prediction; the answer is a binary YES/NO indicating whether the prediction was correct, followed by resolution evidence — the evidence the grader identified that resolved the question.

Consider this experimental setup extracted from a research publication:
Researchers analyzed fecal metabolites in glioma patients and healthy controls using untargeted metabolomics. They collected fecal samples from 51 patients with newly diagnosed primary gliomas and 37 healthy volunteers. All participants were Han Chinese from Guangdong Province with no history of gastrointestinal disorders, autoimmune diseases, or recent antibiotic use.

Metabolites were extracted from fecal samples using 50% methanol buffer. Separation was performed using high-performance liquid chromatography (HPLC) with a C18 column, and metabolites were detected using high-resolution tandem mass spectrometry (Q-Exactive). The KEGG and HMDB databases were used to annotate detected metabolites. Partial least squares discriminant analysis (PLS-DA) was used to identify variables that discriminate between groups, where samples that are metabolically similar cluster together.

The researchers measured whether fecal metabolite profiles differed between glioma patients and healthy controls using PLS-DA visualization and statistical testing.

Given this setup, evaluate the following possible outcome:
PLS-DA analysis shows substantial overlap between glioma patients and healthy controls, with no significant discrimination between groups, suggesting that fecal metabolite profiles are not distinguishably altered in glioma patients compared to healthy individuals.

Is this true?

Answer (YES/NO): NO